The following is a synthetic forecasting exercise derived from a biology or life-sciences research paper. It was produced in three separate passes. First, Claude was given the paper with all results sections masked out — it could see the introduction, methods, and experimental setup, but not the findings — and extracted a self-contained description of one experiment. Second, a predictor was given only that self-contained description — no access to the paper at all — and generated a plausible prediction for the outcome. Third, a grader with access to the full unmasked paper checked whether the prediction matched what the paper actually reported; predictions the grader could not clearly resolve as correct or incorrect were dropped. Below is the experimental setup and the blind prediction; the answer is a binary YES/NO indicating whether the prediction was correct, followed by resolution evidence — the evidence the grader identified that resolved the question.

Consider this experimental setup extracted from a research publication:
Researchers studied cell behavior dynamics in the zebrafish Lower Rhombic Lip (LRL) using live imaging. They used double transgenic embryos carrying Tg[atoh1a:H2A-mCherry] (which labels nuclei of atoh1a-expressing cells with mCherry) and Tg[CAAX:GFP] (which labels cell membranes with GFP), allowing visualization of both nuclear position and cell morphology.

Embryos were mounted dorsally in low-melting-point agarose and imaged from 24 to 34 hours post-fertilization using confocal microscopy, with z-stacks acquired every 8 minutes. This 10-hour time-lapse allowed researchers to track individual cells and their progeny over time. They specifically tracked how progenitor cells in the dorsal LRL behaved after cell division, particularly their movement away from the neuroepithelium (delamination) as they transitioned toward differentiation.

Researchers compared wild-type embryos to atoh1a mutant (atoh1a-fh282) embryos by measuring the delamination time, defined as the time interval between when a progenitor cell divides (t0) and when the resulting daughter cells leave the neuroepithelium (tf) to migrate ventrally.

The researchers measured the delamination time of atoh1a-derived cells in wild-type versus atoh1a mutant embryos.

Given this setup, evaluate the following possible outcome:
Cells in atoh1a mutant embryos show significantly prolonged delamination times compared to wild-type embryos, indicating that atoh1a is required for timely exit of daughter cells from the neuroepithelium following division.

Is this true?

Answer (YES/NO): YES